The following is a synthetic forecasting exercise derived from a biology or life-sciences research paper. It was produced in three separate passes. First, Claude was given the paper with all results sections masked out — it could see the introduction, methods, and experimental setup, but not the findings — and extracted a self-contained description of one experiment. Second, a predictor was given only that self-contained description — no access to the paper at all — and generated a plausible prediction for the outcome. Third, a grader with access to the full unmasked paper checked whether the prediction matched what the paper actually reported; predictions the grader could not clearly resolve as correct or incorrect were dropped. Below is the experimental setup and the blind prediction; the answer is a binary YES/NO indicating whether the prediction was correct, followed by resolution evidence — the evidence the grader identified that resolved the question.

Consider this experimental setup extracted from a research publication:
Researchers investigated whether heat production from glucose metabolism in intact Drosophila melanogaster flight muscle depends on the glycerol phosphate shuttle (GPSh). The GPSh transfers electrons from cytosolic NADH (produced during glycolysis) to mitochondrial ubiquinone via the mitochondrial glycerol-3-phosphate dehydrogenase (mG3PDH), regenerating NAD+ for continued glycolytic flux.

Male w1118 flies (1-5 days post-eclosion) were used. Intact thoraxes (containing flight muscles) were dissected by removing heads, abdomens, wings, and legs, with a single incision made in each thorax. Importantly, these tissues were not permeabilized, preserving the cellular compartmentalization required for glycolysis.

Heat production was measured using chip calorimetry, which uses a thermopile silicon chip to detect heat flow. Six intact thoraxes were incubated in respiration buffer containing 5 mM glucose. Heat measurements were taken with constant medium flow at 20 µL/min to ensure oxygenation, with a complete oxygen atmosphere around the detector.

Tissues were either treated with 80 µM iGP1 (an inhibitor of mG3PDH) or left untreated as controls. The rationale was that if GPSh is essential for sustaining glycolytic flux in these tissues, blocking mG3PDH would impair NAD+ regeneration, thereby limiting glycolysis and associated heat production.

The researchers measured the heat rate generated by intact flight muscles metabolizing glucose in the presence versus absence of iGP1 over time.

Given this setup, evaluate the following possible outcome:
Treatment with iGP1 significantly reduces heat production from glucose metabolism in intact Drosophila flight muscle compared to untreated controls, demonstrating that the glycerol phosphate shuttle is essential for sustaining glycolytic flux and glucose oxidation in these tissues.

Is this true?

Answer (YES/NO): YES